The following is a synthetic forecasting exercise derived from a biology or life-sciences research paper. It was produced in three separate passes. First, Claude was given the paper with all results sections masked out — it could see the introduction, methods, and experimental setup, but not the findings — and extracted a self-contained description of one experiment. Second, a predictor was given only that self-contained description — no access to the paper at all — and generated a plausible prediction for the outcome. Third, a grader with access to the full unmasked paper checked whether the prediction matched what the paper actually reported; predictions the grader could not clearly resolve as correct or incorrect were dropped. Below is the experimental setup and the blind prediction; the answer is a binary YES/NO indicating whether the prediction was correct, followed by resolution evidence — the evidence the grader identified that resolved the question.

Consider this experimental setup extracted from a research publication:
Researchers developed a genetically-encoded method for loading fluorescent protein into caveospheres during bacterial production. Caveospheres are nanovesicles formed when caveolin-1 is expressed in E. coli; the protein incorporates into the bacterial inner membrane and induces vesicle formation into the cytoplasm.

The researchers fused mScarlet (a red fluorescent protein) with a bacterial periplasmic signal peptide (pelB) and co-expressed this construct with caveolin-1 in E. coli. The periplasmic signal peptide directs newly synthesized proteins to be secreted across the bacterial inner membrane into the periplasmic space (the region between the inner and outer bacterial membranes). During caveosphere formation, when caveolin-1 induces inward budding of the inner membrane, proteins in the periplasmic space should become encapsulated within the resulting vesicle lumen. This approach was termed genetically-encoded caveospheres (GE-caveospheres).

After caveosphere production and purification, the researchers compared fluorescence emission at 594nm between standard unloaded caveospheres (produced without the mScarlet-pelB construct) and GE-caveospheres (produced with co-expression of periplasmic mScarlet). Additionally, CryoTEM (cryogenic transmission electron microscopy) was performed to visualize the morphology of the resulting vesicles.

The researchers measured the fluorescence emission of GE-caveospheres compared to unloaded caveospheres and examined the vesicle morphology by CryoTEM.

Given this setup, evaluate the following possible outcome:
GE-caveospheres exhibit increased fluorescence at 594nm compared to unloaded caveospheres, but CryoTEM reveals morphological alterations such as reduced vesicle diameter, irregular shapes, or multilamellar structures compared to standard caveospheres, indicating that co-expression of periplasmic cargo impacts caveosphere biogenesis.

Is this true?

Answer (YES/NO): NO